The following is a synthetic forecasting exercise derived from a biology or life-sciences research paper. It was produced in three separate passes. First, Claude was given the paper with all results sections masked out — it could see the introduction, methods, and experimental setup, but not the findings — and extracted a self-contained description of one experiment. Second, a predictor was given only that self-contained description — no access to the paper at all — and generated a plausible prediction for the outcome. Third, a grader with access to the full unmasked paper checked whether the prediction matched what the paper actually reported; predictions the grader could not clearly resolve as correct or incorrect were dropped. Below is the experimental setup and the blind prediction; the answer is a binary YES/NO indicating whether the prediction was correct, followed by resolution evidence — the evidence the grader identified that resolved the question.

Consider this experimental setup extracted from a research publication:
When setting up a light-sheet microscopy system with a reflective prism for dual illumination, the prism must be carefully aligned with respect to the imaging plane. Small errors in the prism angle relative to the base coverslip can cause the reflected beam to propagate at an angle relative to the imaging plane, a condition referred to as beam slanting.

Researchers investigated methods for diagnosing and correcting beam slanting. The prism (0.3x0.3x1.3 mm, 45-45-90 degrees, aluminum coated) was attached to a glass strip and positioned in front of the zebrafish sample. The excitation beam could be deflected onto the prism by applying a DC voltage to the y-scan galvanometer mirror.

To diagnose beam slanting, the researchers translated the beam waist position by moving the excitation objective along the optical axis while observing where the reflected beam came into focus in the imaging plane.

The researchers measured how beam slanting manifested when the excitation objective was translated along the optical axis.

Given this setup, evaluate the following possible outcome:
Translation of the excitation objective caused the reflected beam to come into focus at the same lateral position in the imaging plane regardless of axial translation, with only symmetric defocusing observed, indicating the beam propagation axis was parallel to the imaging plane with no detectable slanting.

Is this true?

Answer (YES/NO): NO